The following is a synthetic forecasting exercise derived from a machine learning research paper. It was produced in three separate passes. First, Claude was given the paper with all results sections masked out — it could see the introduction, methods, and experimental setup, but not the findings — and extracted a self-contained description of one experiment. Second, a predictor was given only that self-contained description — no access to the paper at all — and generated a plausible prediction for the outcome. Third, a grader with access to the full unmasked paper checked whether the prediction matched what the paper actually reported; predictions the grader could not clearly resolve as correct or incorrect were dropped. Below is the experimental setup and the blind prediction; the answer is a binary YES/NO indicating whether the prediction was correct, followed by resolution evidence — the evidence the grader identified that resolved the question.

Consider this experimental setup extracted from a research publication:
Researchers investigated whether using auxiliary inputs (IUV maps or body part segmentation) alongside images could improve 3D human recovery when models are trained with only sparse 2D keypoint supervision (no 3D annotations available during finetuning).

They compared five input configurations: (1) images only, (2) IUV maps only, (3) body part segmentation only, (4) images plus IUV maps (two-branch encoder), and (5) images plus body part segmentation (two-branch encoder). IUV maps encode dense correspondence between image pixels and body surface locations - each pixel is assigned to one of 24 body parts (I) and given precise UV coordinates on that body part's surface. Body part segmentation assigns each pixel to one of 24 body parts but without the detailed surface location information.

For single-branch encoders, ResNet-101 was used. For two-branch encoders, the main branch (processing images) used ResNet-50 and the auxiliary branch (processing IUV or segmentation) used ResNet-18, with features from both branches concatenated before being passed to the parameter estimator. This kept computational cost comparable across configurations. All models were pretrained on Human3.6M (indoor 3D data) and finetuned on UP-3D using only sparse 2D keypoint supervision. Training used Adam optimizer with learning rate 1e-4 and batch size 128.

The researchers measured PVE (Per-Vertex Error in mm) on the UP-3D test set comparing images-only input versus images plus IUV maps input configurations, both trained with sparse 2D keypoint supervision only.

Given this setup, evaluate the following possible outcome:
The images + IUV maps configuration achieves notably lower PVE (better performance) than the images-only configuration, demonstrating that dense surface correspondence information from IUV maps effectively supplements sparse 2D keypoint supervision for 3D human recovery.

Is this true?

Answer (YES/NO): NO